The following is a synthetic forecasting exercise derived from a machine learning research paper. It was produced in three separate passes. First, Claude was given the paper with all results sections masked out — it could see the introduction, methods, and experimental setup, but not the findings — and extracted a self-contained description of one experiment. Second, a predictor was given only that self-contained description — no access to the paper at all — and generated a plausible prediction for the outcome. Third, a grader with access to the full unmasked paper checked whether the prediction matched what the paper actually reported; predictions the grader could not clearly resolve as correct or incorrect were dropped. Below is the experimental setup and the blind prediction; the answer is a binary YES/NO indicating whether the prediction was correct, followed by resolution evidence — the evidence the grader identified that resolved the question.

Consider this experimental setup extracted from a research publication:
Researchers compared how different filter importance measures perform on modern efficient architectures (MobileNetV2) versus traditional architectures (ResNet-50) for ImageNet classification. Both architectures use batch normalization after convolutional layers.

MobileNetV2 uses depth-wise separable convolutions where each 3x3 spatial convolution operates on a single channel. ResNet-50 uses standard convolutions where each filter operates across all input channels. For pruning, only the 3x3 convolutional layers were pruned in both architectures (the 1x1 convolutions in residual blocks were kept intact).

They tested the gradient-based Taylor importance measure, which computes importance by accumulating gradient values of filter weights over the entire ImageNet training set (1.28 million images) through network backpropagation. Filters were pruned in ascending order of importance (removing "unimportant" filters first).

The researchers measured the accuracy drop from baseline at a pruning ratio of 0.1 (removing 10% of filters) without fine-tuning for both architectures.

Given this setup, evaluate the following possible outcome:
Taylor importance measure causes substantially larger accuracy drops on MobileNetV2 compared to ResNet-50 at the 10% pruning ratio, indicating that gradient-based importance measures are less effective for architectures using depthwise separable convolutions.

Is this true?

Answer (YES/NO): YES